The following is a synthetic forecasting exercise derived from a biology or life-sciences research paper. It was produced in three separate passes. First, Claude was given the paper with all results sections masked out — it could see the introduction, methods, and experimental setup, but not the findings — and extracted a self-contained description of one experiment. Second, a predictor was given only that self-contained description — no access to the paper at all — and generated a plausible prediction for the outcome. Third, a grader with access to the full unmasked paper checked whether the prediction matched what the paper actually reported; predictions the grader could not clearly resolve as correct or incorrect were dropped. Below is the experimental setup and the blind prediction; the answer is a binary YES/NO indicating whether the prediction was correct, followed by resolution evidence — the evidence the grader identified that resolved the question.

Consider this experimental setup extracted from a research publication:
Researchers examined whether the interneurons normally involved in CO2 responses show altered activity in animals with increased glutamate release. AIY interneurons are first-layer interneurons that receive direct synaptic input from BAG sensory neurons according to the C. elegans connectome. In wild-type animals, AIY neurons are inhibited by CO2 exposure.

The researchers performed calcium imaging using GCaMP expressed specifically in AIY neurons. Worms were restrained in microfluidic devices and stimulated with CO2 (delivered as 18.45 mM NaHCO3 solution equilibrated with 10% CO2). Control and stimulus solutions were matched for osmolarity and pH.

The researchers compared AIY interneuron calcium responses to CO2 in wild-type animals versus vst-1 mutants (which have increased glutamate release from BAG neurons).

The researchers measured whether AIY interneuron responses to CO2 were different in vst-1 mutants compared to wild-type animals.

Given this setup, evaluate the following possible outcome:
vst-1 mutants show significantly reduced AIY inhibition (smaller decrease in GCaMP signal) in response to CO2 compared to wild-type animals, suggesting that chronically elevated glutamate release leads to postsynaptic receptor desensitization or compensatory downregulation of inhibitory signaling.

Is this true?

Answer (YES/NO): NO